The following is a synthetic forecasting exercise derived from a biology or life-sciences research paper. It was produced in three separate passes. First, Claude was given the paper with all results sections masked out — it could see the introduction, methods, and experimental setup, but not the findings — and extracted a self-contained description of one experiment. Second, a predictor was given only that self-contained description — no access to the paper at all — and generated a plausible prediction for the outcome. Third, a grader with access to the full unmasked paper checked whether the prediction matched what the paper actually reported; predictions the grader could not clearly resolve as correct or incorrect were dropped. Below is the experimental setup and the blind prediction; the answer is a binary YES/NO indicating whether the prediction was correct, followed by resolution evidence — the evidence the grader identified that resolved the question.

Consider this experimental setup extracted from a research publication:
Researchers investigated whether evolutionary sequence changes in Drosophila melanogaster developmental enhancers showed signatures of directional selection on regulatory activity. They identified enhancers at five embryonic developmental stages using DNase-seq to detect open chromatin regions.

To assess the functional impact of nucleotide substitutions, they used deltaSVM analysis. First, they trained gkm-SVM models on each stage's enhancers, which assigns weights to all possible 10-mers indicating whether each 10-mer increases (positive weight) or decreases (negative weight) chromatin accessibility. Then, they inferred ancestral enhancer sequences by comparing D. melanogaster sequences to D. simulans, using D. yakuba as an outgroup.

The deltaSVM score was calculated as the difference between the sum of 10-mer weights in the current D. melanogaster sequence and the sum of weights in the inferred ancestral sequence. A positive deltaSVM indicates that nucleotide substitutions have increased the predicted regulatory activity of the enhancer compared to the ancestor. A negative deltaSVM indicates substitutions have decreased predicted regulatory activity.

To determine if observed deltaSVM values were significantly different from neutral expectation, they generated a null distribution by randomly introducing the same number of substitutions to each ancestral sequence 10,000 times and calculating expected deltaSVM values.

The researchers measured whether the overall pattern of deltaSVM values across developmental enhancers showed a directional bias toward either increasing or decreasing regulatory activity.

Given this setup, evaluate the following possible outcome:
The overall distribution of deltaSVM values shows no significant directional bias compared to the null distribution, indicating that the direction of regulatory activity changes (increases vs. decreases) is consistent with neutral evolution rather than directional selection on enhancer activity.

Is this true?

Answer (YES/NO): NO